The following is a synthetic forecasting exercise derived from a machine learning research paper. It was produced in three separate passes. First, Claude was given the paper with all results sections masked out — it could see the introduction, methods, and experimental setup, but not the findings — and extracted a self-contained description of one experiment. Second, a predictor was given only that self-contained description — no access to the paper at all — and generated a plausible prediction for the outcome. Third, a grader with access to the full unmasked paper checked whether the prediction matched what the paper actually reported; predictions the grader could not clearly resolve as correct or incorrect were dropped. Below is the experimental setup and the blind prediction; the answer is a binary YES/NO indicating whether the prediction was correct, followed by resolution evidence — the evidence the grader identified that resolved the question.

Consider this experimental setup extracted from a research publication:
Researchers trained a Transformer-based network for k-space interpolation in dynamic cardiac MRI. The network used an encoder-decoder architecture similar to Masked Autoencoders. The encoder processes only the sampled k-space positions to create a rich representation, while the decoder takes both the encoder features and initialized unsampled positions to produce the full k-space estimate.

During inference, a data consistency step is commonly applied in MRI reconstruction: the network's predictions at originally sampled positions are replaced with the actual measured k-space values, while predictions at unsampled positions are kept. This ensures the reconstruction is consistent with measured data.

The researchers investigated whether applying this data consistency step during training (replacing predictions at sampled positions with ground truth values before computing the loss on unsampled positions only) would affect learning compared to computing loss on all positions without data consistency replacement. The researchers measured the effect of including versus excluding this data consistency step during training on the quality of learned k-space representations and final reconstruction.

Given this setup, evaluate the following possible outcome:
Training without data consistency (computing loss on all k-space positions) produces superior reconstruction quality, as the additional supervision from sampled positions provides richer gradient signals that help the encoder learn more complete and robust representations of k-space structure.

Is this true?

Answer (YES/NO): YES